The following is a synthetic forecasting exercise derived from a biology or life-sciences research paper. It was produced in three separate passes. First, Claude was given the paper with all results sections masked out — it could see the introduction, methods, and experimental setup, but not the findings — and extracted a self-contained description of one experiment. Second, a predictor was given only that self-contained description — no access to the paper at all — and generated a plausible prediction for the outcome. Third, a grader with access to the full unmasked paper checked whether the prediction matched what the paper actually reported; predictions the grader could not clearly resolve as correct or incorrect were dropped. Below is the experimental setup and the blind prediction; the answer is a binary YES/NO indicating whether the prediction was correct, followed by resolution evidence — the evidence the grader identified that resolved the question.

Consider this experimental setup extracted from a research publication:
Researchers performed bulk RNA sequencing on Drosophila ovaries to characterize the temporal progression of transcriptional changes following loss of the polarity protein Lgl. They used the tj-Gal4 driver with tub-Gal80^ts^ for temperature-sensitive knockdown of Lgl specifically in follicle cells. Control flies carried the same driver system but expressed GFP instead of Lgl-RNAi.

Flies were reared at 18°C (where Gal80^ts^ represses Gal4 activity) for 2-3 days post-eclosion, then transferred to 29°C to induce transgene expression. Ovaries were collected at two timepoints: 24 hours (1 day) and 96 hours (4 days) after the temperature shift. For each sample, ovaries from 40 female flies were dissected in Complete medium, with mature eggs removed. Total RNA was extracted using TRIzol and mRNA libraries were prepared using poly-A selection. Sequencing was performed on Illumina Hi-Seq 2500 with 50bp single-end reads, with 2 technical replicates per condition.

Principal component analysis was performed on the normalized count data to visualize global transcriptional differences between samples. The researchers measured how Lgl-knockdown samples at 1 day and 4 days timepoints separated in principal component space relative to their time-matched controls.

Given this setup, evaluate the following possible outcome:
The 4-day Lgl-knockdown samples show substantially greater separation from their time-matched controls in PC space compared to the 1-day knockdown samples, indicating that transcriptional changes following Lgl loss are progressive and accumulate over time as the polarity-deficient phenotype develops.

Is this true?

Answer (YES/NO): YES